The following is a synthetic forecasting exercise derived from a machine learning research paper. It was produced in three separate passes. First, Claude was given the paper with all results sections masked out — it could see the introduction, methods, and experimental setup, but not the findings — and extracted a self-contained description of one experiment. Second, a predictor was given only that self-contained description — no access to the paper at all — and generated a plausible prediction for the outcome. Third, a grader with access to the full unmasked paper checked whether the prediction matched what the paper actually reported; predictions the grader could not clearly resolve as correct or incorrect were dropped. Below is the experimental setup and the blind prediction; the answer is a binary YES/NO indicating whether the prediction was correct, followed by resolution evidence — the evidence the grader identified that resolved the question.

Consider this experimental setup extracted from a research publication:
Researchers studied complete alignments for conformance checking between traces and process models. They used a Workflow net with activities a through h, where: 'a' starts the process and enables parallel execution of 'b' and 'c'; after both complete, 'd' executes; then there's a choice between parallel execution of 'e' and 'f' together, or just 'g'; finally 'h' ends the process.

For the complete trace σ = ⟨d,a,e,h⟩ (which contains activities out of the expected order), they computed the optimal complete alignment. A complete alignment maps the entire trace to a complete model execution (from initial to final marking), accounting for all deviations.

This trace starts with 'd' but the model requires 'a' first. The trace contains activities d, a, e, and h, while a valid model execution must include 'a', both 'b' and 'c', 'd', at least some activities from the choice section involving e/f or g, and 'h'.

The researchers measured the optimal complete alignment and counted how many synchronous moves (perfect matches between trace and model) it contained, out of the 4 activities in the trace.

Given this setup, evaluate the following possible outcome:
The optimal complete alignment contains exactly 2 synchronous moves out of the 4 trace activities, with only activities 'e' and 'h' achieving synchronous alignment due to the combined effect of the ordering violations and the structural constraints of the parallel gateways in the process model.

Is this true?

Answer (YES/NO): NO